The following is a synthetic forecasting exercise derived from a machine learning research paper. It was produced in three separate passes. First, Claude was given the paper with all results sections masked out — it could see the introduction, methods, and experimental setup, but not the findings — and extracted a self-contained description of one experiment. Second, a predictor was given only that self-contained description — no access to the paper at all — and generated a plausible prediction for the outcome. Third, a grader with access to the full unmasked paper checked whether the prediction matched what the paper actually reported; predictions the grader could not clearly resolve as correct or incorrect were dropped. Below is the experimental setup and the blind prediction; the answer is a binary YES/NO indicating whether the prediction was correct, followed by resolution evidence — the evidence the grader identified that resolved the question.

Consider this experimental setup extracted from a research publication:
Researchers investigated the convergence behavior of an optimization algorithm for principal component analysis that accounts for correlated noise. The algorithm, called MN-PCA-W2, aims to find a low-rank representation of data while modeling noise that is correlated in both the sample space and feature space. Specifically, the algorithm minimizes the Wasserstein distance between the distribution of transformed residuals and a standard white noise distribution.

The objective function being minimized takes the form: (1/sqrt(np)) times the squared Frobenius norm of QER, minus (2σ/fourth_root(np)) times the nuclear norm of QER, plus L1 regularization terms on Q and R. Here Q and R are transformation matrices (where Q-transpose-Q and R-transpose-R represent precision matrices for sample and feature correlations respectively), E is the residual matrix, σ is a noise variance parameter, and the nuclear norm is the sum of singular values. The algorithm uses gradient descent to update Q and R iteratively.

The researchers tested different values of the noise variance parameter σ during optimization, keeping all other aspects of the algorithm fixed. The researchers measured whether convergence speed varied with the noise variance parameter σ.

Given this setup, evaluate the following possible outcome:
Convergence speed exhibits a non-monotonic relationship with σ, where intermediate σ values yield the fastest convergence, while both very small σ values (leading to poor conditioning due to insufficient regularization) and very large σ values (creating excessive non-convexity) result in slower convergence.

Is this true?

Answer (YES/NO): NO